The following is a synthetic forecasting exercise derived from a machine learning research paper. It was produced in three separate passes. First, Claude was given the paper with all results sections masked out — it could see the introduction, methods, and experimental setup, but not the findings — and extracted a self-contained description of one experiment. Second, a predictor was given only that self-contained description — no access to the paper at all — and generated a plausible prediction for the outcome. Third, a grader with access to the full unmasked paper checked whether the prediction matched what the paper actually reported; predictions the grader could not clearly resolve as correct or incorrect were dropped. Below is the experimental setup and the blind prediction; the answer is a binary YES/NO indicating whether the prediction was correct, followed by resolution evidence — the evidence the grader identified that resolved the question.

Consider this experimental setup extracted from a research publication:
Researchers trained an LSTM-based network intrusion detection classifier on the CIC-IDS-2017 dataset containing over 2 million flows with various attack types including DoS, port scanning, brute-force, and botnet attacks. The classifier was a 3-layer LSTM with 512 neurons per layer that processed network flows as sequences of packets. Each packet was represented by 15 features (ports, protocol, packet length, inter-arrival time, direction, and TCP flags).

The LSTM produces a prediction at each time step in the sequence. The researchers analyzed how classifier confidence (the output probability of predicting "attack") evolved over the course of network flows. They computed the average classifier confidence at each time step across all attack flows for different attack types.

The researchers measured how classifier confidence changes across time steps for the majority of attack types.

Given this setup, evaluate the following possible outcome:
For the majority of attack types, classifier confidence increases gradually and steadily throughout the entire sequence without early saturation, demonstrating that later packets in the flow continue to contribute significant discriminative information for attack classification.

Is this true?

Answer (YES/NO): NO